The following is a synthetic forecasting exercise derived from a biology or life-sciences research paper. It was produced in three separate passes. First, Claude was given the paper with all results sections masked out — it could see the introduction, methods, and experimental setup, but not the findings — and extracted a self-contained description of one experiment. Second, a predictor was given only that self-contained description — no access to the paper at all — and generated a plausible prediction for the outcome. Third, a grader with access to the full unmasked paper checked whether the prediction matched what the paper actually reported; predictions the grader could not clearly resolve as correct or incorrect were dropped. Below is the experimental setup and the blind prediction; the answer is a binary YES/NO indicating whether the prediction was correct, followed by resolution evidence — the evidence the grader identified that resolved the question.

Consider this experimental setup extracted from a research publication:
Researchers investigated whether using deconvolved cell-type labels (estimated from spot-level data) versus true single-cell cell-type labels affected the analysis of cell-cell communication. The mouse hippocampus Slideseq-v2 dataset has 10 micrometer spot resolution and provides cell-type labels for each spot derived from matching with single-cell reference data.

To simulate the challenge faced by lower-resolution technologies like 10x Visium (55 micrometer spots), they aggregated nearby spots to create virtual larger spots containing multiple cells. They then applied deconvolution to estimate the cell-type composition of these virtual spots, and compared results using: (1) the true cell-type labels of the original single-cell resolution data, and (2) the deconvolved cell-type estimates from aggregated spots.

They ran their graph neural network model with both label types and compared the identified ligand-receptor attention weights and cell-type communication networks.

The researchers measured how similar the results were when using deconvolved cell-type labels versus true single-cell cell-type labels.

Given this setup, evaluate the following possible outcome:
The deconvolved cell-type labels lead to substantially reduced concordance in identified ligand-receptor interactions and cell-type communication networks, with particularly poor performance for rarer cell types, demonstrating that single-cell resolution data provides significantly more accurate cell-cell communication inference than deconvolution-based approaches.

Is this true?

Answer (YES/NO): NO